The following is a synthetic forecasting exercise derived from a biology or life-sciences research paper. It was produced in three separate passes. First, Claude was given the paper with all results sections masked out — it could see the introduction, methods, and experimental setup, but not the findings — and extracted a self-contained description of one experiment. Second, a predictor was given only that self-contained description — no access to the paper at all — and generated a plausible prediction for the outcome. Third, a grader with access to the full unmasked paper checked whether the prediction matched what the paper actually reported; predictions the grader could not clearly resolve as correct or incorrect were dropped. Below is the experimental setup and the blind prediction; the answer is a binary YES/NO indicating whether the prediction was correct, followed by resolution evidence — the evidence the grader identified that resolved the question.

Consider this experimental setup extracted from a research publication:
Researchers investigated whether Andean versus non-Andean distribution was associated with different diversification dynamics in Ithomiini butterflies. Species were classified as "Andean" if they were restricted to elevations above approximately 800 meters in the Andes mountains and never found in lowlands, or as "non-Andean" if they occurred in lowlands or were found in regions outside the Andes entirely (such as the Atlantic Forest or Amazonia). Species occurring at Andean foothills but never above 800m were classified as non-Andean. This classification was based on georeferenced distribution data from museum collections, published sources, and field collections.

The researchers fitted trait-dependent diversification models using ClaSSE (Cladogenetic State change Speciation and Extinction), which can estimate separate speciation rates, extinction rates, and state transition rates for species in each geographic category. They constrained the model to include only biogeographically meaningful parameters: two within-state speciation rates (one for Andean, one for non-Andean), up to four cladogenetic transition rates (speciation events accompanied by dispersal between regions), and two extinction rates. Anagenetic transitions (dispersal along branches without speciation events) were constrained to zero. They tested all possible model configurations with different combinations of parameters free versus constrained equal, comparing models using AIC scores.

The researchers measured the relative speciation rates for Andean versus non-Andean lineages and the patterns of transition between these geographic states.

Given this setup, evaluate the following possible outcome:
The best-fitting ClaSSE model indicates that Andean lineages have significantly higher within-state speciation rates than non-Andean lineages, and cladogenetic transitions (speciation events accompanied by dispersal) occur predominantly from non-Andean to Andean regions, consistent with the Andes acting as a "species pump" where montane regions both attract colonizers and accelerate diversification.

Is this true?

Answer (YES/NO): NO